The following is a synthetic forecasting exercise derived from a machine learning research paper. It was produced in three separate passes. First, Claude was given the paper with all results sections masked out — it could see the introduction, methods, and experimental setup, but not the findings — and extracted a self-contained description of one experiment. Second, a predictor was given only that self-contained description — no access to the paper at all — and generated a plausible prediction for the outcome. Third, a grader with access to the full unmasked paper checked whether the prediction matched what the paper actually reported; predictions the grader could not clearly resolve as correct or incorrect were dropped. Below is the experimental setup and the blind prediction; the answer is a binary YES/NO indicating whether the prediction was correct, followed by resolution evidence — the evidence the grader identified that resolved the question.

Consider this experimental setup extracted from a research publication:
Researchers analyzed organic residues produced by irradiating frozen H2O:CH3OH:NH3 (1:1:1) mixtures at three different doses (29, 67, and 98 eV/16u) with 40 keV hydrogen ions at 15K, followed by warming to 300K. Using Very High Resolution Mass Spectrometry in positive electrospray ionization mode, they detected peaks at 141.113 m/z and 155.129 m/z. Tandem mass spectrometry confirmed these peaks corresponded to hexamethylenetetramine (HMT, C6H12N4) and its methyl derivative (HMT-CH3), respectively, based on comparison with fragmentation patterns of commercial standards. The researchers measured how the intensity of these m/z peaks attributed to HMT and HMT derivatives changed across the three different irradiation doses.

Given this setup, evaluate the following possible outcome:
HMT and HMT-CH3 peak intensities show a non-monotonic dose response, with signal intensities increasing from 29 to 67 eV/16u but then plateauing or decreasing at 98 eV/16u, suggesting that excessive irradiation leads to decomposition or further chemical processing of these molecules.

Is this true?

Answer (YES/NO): NO